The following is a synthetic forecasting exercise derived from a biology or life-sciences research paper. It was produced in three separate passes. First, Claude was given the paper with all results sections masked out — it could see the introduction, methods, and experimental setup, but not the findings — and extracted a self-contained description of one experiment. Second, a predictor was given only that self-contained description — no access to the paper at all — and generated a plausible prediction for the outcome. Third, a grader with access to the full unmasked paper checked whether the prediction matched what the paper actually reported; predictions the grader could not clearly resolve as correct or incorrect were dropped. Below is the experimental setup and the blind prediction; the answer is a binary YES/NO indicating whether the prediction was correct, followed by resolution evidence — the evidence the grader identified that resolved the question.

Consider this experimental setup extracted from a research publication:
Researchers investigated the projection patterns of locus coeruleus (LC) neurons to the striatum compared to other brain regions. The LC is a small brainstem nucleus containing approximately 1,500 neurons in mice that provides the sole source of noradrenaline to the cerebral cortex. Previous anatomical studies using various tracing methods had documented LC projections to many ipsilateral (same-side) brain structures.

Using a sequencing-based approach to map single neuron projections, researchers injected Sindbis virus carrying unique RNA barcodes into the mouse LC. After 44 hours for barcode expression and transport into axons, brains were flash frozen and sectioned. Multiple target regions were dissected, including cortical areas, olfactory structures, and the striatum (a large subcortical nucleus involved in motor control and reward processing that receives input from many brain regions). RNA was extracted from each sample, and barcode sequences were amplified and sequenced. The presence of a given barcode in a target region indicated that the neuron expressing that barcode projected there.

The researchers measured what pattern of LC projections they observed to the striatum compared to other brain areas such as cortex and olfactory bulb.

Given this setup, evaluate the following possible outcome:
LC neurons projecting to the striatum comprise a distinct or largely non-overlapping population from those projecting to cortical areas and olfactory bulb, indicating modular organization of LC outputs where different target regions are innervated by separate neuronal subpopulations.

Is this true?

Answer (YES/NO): NO